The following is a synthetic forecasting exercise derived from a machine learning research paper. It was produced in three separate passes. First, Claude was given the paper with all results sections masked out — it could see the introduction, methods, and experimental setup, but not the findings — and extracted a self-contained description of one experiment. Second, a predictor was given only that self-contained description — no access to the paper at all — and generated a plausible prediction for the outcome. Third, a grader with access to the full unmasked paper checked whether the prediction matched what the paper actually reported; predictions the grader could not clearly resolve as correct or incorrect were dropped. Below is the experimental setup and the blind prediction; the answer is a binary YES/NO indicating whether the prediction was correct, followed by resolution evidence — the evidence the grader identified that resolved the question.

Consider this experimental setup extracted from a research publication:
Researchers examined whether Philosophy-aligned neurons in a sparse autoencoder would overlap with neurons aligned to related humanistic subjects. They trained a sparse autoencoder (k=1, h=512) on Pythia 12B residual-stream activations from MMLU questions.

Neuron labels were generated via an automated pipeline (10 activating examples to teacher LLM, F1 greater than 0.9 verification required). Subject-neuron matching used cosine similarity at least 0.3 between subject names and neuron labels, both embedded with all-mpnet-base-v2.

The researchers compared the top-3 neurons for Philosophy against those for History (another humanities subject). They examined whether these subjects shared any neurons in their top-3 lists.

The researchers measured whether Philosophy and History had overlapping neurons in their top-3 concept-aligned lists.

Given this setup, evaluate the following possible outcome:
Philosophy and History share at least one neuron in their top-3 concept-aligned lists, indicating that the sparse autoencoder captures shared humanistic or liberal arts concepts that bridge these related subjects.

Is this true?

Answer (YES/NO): YES